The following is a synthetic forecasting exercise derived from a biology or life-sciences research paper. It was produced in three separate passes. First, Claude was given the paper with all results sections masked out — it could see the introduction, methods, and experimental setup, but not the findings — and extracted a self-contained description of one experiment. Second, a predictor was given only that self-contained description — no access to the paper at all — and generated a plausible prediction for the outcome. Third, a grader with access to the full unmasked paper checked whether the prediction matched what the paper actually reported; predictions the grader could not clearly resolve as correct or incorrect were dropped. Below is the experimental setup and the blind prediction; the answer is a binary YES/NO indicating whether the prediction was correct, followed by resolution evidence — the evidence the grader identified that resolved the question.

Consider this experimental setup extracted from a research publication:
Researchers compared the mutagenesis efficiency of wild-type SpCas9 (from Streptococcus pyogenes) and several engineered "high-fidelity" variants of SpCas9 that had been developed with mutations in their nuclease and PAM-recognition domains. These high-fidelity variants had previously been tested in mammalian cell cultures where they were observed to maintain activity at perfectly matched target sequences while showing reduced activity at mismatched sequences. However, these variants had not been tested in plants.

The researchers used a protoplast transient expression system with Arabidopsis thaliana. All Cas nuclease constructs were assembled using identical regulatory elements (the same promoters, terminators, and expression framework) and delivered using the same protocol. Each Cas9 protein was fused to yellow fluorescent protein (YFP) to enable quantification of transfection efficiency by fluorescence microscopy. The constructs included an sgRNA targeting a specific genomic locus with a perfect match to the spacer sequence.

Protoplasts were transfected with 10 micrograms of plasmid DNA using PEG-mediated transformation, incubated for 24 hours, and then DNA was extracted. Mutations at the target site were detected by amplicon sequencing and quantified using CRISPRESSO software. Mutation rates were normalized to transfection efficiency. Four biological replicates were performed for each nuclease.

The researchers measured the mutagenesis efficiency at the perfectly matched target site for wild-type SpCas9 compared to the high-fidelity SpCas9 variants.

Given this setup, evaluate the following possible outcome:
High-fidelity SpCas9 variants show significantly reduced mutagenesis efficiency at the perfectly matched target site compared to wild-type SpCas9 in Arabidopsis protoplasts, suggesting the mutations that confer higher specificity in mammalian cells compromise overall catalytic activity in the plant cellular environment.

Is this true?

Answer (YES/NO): YES